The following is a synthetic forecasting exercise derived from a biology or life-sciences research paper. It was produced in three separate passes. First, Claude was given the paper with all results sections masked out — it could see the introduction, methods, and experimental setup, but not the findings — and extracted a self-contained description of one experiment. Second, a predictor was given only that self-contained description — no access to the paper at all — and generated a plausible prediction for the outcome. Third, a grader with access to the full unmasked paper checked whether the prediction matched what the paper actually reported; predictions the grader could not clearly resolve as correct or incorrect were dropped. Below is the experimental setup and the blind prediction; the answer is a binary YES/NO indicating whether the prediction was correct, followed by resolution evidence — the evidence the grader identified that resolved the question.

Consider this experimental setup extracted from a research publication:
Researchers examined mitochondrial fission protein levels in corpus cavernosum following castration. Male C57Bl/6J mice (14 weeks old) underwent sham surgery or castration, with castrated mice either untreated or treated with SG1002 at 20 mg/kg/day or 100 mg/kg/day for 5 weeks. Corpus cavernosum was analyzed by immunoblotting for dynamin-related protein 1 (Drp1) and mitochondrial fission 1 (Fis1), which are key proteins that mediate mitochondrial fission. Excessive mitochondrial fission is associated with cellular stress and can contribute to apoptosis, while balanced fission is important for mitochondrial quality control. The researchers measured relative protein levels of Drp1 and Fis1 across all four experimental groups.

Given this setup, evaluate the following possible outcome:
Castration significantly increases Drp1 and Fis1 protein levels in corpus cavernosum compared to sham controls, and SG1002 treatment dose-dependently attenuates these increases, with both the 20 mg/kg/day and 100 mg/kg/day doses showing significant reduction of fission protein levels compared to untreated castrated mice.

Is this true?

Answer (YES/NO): NO